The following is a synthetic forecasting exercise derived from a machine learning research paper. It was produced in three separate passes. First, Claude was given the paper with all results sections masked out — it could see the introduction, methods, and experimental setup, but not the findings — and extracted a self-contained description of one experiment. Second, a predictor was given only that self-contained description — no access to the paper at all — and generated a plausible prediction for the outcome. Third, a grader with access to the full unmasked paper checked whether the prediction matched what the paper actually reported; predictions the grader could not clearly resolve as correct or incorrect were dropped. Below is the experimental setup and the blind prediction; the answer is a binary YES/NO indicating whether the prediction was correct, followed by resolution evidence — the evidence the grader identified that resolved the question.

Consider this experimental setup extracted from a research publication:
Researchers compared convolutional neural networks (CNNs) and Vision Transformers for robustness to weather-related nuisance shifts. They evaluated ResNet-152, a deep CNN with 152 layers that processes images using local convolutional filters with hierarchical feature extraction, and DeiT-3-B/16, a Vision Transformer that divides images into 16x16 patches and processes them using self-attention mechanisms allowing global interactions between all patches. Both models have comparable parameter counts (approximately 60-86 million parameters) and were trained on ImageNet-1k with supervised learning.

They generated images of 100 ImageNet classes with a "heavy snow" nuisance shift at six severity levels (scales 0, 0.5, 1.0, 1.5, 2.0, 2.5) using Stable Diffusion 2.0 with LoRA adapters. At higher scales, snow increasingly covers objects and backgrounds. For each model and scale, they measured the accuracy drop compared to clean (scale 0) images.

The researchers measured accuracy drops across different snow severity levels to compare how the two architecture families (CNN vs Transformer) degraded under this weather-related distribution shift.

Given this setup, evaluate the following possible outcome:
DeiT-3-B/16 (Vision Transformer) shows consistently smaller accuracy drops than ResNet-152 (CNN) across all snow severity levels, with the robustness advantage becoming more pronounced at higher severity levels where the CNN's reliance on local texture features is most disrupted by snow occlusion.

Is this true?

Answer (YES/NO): NO